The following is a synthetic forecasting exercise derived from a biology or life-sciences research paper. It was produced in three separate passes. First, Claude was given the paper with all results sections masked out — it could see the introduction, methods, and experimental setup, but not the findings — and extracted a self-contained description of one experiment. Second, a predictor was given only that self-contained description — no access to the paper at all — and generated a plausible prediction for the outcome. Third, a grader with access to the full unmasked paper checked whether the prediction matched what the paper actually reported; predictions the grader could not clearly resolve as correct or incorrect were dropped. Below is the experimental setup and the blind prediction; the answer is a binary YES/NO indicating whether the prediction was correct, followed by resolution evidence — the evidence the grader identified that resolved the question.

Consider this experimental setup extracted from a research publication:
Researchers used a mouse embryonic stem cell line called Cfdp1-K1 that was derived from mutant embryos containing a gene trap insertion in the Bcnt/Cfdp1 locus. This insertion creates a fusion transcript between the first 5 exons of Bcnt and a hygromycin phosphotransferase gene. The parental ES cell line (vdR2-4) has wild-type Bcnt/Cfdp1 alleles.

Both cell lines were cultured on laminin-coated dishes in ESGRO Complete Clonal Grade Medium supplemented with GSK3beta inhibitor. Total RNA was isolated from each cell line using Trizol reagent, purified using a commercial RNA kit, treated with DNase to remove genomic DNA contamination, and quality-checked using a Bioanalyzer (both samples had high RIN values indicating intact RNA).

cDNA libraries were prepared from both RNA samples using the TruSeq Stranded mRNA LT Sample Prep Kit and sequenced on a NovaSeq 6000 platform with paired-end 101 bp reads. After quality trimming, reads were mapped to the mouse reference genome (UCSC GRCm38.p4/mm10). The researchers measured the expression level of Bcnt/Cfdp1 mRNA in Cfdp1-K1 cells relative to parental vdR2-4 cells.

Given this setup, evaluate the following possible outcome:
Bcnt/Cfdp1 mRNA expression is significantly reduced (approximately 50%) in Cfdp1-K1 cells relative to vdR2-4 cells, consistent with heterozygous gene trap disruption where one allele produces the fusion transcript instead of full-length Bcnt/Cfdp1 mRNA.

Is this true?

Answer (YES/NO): NO